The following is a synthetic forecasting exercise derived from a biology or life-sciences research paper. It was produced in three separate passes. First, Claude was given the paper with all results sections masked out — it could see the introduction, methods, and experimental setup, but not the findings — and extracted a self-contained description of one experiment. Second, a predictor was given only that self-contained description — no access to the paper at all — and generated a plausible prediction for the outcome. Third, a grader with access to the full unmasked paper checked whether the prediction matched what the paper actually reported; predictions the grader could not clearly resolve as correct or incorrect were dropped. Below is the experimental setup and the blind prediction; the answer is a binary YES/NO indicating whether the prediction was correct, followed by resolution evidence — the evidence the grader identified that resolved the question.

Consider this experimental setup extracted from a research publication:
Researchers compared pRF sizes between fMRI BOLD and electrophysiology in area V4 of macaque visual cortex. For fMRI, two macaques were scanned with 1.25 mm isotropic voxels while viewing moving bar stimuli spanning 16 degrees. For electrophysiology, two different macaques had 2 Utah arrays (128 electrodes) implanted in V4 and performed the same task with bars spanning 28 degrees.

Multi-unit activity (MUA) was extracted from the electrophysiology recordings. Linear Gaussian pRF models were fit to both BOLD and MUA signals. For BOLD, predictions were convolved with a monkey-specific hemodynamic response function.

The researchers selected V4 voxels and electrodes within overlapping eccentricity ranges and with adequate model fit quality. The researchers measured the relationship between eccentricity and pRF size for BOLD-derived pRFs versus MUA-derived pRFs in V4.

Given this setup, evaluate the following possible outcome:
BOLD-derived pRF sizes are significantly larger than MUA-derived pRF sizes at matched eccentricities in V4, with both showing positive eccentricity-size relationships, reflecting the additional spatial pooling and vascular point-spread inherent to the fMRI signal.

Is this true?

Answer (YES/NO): NO